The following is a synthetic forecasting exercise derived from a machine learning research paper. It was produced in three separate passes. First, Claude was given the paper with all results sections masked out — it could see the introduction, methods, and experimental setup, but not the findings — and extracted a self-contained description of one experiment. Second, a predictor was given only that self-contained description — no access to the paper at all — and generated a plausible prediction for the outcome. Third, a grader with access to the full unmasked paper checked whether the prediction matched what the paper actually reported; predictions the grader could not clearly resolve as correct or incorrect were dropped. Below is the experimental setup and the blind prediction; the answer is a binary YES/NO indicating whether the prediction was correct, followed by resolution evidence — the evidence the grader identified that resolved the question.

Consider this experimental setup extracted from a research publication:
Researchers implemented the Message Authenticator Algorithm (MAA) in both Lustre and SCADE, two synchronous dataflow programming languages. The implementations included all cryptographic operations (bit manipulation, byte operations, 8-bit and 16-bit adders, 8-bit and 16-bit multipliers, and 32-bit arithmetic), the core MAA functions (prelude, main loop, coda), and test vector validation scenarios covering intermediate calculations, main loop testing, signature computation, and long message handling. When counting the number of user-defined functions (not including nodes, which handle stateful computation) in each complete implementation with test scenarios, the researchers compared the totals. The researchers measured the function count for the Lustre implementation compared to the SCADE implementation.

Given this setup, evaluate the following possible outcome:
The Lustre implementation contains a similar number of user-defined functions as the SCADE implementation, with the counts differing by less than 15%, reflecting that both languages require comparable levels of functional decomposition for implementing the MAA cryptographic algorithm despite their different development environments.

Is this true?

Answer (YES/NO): YES